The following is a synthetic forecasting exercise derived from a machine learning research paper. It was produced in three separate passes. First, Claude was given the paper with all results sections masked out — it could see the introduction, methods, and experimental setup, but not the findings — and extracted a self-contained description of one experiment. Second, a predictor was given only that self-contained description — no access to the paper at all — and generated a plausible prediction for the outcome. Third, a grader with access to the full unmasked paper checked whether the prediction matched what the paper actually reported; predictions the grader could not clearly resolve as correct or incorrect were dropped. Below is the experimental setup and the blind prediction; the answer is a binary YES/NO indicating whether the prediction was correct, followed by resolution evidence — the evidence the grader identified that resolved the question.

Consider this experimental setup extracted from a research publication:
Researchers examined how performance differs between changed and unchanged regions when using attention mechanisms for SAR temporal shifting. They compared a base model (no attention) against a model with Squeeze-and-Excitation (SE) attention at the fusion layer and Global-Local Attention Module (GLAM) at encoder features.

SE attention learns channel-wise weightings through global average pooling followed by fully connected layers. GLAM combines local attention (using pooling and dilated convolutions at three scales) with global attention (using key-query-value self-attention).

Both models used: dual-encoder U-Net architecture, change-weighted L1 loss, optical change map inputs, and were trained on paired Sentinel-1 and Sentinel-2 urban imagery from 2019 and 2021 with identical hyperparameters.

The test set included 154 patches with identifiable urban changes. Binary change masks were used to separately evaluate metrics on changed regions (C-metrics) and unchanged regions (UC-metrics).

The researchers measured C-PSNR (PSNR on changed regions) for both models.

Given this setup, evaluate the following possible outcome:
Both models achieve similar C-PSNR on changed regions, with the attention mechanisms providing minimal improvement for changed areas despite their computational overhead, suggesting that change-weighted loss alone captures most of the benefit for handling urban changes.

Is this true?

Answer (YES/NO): NO